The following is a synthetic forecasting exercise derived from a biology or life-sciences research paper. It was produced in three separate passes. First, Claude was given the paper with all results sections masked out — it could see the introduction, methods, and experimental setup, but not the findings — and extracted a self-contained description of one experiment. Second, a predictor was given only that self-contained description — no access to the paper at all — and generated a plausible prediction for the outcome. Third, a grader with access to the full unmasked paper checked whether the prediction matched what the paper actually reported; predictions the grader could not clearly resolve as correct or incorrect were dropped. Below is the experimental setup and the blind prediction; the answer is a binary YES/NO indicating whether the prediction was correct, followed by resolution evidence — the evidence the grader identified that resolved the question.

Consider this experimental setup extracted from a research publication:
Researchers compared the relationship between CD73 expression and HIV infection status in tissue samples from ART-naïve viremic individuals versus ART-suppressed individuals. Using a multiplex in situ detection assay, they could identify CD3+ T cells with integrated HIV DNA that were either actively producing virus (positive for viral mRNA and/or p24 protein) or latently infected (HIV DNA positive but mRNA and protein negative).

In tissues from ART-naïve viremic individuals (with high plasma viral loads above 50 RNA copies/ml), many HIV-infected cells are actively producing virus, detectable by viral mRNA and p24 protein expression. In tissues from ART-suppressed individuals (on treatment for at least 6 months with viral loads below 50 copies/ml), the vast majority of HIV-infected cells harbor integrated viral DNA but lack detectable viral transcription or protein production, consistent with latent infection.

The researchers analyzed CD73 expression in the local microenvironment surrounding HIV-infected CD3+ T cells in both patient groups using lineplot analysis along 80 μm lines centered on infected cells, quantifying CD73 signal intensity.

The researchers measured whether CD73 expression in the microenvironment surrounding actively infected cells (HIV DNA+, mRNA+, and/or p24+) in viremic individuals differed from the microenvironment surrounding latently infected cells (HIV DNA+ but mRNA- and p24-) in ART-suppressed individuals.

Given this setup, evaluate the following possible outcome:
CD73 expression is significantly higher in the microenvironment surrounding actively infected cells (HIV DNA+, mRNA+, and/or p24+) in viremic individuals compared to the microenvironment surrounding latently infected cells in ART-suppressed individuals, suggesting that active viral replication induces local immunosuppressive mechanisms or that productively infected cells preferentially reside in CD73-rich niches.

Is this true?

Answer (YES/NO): NO